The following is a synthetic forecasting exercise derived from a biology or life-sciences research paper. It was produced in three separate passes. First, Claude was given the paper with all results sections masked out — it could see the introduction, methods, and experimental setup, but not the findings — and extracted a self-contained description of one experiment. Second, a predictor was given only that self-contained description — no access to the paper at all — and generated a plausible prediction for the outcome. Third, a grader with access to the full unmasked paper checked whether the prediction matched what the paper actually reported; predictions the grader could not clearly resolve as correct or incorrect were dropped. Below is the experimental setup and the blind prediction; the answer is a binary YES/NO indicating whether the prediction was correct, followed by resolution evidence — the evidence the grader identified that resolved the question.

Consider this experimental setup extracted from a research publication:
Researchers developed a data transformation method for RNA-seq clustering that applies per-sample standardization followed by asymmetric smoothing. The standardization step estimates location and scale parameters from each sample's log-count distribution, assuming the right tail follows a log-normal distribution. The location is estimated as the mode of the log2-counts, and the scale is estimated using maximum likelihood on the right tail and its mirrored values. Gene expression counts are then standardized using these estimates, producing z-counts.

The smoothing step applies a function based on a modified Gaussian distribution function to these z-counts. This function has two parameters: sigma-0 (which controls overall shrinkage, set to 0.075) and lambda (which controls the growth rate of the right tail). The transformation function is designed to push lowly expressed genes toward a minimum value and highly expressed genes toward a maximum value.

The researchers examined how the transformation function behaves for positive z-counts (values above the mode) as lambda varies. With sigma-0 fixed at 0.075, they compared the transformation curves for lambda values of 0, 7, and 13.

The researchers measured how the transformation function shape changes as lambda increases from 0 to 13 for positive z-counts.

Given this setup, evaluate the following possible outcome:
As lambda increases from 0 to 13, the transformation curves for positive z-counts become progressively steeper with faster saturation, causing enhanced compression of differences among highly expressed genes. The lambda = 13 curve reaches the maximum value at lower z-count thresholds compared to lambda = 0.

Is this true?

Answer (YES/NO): NO